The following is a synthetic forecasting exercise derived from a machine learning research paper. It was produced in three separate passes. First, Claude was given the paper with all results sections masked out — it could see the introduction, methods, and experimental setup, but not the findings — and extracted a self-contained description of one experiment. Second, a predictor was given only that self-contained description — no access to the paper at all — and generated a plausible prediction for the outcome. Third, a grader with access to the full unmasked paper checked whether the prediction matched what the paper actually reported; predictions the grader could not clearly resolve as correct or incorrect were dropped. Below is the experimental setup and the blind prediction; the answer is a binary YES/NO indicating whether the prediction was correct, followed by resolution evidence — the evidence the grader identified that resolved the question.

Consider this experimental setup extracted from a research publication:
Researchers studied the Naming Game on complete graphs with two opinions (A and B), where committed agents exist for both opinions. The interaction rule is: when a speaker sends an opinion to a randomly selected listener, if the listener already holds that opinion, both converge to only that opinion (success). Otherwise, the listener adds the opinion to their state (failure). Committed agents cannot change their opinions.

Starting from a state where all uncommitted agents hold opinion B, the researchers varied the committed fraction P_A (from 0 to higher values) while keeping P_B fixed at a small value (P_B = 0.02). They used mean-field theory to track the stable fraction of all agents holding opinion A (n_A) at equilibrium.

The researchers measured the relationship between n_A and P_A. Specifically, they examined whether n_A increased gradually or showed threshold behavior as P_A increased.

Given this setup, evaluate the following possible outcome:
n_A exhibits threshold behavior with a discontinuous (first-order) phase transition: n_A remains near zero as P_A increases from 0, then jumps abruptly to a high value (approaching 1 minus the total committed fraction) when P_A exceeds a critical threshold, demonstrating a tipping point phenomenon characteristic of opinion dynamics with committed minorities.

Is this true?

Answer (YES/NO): YES